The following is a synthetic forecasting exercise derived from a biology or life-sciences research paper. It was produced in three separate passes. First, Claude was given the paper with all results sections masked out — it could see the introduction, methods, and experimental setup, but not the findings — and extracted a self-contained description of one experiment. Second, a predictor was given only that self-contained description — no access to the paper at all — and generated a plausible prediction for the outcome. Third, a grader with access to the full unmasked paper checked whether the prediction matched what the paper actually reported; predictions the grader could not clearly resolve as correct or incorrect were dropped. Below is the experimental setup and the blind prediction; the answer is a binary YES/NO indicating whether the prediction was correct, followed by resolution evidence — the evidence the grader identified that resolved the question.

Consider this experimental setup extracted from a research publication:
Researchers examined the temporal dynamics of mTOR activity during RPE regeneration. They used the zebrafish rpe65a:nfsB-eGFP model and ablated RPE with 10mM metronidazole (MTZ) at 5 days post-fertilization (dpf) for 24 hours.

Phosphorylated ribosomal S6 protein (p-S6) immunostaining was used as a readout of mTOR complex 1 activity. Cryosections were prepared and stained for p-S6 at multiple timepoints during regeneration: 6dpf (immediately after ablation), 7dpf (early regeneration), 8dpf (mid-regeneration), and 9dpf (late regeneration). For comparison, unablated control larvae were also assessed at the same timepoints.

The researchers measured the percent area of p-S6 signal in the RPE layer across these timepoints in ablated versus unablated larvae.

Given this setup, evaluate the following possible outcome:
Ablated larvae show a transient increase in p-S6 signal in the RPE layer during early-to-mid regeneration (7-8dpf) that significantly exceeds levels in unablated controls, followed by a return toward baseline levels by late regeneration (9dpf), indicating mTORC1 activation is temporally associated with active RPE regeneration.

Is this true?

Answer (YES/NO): NO